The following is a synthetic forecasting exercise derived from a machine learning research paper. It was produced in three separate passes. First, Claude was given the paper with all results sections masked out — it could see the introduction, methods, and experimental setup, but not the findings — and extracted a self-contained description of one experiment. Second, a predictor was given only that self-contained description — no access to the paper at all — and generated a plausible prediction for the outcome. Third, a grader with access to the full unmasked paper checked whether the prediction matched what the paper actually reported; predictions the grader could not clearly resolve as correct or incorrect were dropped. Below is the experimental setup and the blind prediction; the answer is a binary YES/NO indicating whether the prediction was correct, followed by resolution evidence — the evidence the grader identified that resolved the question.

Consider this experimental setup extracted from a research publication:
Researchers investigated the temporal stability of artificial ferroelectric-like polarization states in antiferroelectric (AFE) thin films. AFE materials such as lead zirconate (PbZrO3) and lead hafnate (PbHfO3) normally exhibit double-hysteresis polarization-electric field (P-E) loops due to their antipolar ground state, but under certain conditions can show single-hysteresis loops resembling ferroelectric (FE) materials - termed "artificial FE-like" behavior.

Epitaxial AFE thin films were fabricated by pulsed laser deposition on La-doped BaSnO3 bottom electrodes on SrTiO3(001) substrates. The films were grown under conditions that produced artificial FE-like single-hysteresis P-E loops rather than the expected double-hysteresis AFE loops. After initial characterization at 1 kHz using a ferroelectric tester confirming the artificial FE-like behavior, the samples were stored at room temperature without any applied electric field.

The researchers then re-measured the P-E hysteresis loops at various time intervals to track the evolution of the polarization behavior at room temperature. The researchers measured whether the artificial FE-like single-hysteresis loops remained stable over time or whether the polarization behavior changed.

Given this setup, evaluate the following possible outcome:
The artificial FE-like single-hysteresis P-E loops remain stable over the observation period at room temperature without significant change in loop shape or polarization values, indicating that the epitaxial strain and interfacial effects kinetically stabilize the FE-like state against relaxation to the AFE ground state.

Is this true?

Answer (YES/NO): NO